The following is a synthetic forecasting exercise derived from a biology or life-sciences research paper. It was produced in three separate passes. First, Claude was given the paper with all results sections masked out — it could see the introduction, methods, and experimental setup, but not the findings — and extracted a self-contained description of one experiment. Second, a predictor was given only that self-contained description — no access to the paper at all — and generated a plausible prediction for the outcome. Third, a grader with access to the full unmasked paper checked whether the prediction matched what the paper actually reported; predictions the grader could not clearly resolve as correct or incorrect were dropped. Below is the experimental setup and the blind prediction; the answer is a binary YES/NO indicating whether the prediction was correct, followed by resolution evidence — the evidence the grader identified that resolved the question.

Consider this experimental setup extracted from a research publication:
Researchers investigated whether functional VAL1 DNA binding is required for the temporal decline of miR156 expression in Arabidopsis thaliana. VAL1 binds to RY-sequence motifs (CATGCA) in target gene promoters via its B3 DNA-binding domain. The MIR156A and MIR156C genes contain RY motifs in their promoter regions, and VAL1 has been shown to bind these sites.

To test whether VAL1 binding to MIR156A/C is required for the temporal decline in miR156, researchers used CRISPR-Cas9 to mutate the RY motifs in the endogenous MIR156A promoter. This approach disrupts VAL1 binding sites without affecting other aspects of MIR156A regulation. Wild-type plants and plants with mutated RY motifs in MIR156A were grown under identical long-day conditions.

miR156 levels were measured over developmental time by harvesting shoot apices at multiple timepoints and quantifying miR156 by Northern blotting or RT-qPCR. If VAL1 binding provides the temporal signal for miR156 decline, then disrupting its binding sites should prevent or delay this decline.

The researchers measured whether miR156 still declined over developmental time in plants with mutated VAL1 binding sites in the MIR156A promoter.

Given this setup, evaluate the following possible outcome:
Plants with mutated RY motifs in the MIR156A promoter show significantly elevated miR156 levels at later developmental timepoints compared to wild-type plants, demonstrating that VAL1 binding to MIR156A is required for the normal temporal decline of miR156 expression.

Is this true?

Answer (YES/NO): NO